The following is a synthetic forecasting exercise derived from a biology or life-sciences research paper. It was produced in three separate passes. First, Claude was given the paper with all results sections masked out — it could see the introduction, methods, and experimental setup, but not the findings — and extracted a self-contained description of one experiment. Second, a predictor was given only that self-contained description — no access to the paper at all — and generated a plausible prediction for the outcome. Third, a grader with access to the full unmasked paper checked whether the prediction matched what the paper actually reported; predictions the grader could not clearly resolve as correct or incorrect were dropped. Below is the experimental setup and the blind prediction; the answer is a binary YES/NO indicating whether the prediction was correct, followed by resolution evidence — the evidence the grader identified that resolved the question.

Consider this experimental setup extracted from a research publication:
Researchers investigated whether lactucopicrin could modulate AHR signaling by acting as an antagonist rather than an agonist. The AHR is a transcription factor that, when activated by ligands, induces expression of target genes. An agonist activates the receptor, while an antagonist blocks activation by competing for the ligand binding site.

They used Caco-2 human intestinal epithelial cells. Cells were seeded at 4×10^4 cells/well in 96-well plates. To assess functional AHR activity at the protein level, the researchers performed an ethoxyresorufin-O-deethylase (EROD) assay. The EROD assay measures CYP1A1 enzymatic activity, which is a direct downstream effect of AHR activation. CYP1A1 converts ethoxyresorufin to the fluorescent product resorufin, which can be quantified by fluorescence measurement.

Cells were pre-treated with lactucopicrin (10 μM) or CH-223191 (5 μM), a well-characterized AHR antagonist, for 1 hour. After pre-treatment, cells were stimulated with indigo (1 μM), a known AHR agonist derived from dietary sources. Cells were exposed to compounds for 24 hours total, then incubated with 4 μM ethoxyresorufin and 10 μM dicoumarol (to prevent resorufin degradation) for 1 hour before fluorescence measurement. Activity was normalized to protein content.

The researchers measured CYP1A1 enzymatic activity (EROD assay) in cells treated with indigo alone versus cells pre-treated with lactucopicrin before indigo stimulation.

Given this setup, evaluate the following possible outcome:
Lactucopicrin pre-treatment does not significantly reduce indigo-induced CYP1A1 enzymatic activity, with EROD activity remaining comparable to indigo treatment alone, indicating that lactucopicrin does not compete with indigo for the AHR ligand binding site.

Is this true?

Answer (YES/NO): NO